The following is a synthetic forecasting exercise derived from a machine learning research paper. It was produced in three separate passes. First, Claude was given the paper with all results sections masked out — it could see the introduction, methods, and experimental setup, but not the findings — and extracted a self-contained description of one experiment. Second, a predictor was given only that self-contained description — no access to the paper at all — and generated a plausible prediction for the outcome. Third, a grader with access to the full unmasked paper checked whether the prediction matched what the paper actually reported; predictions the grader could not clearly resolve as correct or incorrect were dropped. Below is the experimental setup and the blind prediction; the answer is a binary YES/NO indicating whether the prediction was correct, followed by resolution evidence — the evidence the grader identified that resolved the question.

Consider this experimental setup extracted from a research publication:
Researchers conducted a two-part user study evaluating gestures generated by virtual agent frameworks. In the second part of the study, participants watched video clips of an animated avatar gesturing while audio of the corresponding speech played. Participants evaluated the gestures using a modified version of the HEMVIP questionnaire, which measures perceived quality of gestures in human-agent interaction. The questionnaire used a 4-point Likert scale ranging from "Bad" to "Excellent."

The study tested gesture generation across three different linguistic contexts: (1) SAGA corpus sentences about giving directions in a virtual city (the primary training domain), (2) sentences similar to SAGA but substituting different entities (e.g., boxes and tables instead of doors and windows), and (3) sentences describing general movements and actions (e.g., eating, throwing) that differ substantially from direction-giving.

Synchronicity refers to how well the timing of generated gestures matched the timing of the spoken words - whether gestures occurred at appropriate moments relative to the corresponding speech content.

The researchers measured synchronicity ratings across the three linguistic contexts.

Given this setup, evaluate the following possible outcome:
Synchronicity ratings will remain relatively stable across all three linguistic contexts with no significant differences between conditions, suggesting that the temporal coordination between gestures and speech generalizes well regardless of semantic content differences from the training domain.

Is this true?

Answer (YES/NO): YES